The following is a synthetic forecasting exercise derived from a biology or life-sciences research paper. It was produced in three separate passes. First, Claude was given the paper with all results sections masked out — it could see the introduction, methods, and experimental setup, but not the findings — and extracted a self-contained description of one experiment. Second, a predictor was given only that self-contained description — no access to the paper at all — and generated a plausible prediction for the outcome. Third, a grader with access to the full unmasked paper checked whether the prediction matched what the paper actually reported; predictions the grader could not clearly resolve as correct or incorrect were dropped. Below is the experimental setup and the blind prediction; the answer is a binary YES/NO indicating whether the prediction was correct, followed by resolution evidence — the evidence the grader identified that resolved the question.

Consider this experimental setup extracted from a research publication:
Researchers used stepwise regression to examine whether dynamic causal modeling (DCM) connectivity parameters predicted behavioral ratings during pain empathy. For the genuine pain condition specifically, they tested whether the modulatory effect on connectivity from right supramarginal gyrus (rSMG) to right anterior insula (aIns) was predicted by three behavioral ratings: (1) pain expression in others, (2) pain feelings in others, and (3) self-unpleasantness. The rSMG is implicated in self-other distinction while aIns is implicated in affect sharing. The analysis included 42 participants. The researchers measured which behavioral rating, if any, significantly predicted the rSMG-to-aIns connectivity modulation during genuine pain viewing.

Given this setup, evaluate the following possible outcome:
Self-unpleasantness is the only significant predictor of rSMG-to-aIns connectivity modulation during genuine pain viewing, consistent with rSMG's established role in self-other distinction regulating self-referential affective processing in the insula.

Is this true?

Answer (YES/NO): NO